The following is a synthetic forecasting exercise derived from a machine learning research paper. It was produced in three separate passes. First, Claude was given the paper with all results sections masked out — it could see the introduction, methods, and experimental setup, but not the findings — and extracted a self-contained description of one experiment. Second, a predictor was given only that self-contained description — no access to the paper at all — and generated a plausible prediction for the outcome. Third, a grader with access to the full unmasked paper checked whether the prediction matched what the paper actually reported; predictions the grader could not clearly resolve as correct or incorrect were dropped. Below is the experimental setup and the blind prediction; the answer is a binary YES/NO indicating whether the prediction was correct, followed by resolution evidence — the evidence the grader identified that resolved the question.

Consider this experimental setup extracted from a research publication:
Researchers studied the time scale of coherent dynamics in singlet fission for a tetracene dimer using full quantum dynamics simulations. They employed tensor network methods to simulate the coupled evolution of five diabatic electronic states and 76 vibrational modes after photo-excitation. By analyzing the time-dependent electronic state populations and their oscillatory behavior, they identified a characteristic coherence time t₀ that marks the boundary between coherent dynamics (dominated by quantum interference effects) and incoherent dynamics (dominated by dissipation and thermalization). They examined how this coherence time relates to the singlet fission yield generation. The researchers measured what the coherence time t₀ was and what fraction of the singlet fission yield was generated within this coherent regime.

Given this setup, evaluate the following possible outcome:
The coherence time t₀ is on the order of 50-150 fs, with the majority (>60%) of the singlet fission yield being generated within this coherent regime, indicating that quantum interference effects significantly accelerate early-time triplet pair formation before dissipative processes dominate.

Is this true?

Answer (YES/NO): NO